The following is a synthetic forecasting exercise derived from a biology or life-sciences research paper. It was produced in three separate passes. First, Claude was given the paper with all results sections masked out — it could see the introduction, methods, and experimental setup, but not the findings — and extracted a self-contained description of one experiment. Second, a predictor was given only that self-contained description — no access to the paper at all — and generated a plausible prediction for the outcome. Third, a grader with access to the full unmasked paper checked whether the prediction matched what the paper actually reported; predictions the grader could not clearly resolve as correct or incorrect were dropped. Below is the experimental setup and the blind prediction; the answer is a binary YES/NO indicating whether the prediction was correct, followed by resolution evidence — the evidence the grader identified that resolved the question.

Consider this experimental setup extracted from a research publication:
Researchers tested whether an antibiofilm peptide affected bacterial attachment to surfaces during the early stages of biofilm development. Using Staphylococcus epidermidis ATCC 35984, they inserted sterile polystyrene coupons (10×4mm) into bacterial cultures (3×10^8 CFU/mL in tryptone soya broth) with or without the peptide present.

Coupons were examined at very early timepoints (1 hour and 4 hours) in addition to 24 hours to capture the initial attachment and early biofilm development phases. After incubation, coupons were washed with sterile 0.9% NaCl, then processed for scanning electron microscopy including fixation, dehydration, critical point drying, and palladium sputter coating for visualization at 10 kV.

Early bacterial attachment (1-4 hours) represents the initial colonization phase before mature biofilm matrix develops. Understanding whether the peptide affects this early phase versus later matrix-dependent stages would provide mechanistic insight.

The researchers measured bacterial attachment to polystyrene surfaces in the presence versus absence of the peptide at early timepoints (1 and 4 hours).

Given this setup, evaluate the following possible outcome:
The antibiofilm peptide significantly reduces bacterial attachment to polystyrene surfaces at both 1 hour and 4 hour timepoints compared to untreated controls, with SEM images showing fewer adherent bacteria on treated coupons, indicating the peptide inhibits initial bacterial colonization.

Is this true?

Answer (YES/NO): YES